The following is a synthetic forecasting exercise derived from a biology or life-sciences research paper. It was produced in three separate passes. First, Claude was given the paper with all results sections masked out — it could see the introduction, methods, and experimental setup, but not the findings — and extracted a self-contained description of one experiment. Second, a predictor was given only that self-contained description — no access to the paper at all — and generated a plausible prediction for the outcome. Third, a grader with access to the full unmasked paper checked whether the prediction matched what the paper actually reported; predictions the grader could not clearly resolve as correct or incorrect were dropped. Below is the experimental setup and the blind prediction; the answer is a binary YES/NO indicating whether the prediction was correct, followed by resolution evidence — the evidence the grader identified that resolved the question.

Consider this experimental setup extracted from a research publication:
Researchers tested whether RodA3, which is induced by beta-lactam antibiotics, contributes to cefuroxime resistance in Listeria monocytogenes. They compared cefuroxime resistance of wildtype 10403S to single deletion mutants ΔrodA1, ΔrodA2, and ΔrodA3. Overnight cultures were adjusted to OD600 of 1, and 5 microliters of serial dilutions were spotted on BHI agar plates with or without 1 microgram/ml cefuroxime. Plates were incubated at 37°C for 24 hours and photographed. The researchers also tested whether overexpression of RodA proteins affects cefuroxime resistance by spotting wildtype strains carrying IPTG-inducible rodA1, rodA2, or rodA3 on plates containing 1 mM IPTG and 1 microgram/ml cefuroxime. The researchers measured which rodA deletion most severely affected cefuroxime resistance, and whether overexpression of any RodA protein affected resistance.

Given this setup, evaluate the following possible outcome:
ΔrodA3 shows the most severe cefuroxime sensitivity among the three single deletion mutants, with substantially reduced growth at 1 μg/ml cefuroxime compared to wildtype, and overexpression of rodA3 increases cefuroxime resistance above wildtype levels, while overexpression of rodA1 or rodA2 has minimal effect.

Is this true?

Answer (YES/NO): NO